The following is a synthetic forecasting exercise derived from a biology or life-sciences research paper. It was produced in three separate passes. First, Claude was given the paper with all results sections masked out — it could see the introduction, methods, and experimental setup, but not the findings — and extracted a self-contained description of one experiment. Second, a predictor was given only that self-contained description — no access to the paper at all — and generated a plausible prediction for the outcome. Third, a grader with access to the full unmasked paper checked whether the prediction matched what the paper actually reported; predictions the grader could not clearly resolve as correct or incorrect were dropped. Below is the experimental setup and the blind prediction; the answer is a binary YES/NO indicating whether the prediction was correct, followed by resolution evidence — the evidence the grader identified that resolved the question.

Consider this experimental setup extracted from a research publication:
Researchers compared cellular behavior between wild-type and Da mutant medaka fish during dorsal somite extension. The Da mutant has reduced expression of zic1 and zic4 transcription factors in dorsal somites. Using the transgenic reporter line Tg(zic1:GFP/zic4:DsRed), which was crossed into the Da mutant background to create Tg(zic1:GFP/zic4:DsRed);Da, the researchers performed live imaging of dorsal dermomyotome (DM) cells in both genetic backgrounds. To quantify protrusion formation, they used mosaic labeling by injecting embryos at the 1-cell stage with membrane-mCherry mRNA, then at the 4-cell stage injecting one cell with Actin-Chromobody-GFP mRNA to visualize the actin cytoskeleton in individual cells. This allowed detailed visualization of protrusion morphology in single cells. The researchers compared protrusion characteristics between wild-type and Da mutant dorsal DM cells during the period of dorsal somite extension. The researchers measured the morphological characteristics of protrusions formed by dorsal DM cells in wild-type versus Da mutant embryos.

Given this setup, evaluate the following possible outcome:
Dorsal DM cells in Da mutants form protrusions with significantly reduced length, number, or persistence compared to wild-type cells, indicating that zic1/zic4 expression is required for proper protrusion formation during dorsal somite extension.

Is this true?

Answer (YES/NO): YES